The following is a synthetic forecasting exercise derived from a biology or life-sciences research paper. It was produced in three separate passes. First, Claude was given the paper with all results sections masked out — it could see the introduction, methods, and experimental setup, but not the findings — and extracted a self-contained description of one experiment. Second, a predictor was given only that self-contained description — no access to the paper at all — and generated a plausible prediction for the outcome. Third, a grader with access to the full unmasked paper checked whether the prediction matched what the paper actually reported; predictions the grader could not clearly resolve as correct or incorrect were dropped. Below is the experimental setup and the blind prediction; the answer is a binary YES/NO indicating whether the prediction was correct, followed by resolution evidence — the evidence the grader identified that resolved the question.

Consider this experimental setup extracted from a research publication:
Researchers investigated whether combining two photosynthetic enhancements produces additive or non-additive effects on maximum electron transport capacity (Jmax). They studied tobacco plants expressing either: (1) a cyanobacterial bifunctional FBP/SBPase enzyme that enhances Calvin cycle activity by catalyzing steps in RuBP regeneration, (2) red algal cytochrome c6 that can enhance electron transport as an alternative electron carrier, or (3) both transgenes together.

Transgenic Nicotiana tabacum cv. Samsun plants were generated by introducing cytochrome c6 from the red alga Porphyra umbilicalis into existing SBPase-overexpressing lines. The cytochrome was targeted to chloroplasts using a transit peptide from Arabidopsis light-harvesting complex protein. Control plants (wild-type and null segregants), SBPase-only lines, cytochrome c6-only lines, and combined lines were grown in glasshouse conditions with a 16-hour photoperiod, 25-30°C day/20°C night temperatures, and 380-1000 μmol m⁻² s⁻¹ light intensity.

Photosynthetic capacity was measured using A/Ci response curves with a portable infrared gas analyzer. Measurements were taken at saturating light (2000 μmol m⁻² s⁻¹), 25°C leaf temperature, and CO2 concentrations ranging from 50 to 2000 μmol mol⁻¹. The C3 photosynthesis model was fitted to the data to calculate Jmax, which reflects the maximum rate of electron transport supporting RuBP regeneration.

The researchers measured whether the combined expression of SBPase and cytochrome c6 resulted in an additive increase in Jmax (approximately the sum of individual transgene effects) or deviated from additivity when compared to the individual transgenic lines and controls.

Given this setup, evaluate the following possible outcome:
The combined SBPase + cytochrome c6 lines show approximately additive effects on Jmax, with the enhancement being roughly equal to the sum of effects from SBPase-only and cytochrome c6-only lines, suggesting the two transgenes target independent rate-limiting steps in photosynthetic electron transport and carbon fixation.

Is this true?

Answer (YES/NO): YES